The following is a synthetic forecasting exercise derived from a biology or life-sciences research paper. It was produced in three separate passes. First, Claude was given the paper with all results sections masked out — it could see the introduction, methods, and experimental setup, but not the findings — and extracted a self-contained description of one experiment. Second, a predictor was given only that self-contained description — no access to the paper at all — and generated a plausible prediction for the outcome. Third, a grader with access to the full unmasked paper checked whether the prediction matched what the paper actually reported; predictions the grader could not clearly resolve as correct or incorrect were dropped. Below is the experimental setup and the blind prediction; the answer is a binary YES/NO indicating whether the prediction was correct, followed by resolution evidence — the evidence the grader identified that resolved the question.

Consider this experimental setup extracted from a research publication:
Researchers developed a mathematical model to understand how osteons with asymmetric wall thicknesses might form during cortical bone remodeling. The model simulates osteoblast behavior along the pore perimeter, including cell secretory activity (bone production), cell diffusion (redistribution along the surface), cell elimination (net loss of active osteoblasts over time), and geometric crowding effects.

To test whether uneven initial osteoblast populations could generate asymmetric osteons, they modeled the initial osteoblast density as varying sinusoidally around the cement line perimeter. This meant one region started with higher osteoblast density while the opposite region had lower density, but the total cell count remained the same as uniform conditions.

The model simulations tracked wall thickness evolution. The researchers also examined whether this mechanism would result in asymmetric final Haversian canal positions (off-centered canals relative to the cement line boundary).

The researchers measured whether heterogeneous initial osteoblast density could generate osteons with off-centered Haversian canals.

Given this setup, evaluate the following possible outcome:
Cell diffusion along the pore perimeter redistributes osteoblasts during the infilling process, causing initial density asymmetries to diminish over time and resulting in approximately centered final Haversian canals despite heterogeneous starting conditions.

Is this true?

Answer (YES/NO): NO